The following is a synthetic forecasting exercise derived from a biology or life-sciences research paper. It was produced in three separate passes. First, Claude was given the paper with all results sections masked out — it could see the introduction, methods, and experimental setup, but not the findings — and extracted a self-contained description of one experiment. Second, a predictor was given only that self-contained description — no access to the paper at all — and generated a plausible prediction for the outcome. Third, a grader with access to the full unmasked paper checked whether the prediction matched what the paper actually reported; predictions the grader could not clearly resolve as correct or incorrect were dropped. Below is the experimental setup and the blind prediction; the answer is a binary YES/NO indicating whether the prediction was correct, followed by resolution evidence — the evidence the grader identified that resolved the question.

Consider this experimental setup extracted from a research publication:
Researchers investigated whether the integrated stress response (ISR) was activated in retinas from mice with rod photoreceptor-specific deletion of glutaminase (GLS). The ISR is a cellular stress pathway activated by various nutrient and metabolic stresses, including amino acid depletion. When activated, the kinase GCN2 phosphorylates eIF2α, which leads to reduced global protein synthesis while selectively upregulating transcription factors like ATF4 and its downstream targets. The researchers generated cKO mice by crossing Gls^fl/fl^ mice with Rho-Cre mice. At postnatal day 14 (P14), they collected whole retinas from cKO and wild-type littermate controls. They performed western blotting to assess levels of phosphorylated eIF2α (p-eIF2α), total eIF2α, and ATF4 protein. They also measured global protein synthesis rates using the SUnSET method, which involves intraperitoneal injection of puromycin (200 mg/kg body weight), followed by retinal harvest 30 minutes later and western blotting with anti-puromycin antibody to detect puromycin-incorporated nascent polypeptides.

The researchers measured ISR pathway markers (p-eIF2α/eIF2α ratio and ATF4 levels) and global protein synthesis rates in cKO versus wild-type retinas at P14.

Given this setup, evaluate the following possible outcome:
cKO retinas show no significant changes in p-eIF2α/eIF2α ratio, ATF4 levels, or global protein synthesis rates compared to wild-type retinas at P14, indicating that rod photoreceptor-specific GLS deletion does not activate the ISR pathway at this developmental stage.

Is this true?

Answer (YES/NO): NO